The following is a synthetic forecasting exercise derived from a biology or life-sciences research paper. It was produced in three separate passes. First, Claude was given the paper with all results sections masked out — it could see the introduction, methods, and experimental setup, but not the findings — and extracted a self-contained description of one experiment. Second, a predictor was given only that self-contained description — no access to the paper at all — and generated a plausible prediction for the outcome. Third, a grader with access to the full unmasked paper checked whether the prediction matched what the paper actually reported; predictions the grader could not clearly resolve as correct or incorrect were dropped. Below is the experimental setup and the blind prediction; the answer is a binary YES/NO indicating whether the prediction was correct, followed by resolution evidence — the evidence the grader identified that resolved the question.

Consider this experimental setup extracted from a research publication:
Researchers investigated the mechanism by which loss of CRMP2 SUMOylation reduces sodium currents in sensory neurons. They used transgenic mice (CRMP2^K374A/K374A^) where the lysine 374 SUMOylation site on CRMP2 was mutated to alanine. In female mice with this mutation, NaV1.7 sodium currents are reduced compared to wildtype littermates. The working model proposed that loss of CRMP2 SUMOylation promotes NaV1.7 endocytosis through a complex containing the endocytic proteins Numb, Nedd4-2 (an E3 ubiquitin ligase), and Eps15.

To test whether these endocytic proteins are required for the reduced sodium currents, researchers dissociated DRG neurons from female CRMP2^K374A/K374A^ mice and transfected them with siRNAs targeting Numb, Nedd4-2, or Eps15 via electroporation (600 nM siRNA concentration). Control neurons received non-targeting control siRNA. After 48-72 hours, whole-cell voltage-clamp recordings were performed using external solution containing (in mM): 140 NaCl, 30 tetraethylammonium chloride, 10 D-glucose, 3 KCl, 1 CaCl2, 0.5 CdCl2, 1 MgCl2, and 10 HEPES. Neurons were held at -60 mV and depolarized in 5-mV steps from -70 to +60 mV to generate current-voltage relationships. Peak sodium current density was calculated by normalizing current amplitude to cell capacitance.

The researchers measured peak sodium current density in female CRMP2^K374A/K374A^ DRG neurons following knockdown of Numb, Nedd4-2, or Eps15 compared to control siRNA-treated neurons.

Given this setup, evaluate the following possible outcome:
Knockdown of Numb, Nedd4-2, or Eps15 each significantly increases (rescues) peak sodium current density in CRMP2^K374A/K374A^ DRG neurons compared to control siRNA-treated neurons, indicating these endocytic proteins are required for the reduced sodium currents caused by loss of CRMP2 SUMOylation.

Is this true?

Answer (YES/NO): YES